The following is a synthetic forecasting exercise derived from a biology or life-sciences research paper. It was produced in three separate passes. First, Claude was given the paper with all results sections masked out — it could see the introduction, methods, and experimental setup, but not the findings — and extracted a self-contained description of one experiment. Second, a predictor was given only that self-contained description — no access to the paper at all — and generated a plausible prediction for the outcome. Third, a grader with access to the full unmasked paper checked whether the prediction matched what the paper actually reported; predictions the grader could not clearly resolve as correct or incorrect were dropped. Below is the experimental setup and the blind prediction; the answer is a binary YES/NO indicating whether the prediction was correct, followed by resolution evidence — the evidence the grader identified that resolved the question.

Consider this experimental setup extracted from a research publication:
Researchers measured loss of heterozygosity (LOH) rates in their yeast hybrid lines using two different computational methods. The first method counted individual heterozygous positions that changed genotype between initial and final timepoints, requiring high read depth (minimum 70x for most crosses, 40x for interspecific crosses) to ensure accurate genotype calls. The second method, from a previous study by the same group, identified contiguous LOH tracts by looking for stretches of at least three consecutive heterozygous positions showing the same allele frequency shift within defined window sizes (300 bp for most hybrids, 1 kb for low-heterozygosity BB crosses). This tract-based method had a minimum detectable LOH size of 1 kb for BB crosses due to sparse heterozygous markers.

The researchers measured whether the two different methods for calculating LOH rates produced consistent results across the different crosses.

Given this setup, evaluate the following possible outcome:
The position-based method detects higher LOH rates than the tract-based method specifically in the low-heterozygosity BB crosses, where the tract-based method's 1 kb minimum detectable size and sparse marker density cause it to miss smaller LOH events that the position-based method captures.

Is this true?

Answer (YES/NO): YES